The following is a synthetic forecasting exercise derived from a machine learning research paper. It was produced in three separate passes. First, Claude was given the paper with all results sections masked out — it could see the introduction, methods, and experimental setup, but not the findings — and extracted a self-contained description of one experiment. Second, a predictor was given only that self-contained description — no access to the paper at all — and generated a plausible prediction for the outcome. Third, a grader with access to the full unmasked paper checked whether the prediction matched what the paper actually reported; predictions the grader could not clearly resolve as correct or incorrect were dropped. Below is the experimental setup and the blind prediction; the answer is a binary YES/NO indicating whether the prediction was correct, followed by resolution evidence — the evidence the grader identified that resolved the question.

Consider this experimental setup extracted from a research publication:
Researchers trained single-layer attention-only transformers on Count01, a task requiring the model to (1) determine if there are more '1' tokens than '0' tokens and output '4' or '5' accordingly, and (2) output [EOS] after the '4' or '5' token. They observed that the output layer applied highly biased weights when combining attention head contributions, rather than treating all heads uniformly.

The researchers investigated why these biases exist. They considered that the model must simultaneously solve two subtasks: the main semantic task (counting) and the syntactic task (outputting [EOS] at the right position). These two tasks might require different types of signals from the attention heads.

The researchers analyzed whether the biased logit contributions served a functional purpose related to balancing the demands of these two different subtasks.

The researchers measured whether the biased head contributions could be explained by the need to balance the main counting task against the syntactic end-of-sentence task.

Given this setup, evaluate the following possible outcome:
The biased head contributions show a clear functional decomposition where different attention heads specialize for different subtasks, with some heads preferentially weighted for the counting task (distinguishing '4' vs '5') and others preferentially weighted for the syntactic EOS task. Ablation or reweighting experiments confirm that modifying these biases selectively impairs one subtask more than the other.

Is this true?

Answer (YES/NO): NO